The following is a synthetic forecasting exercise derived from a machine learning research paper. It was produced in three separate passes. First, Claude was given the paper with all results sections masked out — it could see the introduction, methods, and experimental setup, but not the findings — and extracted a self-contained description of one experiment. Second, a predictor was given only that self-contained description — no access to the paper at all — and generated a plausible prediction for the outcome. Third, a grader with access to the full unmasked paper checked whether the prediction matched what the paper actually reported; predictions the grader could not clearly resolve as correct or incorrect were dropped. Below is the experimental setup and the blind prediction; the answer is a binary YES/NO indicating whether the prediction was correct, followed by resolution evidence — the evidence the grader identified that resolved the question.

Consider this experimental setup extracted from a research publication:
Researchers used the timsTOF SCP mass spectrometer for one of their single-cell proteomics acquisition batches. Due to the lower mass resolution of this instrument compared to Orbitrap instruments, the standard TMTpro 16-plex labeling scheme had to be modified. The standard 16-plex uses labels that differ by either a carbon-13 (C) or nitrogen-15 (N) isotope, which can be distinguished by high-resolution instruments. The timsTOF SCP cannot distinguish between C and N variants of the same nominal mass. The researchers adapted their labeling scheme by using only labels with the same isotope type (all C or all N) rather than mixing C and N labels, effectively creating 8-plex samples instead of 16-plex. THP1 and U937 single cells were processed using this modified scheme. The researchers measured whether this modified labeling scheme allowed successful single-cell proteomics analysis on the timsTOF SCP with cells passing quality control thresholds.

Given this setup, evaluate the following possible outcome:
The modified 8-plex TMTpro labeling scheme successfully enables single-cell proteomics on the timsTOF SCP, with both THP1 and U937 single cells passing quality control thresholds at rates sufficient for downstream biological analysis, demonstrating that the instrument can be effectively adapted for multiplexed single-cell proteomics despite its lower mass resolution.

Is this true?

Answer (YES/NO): YES